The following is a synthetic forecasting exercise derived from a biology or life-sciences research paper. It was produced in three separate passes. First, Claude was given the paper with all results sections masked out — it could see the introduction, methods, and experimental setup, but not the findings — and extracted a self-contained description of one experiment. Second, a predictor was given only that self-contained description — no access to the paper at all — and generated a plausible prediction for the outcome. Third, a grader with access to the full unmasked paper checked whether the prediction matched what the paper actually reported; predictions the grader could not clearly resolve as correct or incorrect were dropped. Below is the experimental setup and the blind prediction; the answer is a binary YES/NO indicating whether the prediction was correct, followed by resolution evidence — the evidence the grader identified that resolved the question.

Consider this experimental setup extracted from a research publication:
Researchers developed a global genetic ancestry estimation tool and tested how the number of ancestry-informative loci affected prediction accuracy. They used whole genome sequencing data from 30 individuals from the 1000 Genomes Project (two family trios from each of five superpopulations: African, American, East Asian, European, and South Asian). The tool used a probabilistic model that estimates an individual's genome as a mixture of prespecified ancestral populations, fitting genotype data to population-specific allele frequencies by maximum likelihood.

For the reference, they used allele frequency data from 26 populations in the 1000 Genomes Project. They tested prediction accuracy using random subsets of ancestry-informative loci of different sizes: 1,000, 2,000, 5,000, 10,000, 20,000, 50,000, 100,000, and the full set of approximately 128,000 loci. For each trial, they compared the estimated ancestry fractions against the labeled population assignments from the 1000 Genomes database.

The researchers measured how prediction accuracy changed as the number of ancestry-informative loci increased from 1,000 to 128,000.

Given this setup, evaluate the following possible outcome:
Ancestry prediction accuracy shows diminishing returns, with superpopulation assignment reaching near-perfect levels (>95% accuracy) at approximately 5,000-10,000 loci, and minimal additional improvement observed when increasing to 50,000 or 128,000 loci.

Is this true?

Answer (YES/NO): NO